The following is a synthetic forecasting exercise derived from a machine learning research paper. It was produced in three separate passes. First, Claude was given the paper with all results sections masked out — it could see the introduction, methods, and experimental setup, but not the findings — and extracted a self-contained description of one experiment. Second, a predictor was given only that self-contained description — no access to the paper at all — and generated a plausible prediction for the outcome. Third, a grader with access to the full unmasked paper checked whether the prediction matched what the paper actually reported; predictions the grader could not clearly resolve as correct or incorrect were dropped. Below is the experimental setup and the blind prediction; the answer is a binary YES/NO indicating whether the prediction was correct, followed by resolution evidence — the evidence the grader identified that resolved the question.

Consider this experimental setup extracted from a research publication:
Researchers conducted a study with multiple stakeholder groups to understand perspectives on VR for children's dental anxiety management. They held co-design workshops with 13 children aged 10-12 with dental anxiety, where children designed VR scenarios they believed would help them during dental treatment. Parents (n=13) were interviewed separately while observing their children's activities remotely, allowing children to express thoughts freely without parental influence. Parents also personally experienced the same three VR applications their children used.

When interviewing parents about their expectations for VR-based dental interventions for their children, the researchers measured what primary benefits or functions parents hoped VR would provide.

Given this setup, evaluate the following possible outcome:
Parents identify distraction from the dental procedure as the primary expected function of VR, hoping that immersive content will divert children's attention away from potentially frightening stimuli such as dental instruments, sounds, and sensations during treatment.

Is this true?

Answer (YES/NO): NO